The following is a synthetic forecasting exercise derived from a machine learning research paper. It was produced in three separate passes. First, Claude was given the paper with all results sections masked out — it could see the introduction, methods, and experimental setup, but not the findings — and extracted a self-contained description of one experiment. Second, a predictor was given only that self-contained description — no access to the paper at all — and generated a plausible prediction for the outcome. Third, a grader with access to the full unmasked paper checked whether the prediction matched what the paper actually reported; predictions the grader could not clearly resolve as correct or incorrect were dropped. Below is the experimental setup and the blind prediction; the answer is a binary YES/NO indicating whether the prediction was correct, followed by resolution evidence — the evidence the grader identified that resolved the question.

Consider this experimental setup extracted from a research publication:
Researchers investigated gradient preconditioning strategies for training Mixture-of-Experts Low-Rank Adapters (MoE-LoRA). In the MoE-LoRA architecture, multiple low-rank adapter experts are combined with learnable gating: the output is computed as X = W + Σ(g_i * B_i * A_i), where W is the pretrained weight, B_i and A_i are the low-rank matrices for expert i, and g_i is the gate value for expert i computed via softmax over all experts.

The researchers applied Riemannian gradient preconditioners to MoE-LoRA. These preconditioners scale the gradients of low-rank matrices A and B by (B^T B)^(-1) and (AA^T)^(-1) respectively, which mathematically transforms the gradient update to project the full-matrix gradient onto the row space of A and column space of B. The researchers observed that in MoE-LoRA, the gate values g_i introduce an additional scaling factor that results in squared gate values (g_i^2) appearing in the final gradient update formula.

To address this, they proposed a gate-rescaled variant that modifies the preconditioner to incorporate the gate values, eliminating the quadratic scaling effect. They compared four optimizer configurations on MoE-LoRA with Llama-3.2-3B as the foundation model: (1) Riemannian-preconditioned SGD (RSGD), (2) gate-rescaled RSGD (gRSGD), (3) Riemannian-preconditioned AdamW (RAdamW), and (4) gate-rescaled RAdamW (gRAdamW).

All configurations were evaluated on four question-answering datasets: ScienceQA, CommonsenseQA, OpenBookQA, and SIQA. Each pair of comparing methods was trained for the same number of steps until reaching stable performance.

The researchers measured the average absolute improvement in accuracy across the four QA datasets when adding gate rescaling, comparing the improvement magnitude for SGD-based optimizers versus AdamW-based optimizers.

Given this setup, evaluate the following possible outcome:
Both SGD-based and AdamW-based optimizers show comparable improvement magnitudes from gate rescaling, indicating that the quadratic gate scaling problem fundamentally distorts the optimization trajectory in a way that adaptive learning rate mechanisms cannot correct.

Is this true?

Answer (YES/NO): NO